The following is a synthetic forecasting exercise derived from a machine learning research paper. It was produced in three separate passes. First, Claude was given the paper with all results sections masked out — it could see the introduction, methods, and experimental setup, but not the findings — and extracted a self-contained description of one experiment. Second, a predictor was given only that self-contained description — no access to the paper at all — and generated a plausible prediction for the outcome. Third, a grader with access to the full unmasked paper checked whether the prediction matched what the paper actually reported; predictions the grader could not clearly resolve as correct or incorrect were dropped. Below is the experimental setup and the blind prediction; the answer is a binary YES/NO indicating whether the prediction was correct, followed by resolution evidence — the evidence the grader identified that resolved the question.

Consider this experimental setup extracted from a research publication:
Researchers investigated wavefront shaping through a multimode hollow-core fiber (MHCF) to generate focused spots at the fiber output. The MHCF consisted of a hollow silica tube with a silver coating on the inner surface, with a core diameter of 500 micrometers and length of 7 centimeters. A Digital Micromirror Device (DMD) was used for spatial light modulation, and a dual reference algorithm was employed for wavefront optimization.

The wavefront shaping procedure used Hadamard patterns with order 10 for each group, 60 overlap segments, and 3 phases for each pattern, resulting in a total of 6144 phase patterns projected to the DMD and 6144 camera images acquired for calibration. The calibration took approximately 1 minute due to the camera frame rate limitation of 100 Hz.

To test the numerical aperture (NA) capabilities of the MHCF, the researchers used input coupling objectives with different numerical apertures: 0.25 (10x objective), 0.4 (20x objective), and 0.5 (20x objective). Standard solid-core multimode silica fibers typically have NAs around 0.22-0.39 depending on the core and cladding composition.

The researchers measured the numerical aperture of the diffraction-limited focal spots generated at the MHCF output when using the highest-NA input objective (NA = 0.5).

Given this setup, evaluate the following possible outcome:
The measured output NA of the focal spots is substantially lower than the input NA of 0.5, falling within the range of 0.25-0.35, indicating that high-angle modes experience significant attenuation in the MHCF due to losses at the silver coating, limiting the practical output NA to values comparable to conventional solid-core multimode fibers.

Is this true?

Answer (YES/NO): NO